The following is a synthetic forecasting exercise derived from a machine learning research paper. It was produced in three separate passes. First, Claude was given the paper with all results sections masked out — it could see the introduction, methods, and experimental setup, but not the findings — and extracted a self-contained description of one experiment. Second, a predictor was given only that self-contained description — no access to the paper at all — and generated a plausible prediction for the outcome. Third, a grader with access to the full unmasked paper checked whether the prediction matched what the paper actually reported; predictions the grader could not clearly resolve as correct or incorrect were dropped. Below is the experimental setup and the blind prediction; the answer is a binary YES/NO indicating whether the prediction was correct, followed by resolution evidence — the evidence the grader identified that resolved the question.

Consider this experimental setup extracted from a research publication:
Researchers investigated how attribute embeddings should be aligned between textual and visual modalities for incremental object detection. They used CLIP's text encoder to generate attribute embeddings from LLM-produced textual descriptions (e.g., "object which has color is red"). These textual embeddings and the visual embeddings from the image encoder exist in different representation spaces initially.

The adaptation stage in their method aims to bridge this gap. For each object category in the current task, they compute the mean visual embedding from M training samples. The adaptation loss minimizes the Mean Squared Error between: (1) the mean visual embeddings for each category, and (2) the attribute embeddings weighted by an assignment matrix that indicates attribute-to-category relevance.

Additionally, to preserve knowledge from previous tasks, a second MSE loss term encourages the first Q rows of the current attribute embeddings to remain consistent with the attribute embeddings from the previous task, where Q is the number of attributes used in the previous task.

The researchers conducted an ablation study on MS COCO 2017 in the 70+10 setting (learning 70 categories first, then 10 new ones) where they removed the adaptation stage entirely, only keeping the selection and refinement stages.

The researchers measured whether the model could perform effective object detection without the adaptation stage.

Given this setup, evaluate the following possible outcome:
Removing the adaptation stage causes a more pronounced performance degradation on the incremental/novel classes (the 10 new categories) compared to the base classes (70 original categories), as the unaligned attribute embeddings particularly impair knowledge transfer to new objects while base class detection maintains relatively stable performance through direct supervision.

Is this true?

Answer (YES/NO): NO